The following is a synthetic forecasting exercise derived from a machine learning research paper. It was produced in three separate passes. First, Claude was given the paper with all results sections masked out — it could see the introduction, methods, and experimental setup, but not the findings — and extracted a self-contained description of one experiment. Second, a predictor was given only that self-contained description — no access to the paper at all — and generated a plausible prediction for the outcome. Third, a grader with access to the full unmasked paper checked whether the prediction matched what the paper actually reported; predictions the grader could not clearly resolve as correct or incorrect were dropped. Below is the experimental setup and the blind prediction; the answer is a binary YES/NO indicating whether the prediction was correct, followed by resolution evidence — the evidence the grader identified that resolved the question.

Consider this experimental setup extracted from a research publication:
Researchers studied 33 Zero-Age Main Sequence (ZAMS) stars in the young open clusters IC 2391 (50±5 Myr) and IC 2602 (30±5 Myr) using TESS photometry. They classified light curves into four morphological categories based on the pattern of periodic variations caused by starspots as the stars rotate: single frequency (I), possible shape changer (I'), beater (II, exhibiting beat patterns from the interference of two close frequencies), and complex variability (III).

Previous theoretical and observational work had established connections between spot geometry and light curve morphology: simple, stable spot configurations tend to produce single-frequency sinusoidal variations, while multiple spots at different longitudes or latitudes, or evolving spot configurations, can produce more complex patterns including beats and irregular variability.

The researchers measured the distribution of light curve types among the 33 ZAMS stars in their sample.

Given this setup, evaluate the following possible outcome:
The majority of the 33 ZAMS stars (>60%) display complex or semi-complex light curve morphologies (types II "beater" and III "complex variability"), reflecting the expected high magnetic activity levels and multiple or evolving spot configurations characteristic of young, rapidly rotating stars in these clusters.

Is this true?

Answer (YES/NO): NO